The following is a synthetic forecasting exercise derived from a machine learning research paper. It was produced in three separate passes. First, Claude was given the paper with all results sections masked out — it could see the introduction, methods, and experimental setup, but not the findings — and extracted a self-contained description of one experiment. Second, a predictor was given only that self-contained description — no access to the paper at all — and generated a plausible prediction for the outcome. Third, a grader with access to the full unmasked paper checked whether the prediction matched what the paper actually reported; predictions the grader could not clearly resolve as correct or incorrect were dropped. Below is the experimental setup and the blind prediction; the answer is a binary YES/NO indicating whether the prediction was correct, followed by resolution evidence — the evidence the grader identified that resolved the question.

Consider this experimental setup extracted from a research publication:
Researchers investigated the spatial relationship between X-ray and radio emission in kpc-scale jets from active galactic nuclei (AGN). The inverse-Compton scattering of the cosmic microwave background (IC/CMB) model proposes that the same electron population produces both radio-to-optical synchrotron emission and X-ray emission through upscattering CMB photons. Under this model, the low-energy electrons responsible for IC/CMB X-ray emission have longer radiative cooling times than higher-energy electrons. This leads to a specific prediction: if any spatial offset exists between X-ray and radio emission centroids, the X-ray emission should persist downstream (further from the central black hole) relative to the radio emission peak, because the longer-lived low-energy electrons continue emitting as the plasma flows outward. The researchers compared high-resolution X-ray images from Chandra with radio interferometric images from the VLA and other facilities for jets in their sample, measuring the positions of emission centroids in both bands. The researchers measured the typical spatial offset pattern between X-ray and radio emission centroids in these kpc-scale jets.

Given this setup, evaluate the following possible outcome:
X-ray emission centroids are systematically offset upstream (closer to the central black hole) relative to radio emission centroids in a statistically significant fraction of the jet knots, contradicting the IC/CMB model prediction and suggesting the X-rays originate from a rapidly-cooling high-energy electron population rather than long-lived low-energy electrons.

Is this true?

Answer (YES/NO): YES